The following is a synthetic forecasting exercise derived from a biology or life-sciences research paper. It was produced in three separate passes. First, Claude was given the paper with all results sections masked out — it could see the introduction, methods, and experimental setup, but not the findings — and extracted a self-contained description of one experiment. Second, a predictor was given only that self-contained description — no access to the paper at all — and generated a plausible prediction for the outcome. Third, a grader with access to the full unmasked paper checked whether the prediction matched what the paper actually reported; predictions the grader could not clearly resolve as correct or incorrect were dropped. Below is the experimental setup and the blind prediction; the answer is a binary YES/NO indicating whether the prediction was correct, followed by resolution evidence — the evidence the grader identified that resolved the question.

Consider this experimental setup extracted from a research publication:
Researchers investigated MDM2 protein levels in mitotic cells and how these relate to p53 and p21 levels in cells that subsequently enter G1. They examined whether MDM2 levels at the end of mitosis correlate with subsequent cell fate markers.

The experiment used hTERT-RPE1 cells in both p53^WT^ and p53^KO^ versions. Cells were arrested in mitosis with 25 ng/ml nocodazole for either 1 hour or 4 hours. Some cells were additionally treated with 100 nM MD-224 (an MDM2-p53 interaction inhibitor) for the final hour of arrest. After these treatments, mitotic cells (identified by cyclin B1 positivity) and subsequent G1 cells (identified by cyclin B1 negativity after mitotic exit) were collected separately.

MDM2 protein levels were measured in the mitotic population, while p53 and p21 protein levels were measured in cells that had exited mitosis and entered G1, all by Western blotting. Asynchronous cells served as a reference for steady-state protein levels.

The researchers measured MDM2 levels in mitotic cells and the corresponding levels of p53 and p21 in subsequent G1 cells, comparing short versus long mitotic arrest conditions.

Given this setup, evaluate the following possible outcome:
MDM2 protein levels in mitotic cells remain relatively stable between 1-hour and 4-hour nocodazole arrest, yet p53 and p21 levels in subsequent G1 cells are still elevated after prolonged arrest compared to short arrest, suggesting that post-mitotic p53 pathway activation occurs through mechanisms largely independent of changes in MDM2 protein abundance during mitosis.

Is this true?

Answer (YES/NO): NO